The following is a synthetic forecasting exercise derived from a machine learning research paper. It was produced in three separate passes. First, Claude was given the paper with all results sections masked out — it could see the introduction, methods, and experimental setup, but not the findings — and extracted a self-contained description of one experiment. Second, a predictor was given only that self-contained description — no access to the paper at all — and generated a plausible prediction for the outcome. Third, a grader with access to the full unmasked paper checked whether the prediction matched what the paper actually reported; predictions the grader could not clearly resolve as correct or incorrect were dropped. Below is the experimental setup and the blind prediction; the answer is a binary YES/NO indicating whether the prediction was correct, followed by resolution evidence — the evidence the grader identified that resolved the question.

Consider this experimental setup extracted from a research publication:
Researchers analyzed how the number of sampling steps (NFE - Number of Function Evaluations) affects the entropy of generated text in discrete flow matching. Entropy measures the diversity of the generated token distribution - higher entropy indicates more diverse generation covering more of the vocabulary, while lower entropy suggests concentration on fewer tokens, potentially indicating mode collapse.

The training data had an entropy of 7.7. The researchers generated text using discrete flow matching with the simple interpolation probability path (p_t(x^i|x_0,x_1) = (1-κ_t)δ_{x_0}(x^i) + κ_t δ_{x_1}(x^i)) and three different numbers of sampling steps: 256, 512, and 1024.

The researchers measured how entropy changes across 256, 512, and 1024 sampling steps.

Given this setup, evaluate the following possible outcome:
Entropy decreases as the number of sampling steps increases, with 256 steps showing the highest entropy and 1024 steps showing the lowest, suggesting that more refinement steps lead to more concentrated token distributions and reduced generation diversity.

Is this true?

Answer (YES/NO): YES